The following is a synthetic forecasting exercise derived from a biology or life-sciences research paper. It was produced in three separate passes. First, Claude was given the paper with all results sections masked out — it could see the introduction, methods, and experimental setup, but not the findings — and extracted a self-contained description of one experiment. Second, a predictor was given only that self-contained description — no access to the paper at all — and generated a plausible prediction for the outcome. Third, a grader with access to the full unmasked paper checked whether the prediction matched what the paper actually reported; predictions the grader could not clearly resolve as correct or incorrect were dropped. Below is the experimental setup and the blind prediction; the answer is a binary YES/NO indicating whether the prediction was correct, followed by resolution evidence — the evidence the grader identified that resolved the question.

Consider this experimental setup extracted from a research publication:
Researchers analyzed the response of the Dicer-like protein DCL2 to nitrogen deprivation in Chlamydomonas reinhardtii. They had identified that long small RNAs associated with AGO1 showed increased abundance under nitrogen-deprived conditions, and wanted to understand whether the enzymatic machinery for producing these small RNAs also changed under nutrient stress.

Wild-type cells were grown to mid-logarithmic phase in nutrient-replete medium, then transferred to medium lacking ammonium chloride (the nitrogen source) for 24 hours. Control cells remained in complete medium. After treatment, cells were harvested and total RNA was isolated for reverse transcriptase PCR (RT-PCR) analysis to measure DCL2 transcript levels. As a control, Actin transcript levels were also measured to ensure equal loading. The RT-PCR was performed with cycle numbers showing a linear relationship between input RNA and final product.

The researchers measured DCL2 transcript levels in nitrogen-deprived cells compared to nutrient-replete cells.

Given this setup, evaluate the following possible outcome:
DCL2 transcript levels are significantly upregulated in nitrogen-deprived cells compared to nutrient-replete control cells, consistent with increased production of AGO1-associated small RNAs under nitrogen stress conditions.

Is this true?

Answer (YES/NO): NO